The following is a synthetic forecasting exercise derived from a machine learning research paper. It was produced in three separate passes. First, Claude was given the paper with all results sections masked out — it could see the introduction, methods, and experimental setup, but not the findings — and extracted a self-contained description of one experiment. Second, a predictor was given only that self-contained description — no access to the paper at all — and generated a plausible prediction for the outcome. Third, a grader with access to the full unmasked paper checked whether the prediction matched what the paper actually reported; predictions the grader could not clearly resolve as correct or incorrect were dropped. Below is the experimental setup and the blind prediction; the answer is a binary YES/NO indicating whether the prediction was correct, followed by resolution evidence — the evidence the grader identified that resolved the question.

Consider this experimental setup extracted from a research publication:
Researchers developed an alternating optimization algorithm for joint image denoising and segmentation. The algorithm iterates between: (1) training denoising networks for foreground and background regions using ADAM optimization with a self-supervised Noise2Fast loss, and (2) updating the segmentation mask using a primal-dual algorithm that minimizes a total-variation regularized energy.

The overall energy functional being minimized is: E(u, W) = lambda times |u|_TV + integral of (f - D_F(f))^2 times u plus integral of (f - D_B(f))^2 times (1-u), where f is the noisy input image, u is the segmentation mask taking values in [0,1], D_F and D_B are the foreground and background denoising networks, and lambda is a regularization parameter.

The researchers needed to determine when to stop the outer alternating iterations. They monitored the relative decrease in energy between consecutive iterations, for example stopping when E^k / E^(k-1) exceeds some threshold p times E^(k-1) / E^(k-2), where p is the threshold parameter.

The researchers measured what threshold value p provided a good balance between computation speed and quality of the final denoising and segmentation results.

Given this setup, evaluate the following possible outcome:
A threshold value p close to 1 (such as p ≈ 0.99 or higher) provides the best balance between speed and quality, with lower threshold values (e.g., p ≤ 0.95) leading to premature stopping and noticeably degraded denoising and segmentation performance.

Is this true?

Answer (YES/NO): NO